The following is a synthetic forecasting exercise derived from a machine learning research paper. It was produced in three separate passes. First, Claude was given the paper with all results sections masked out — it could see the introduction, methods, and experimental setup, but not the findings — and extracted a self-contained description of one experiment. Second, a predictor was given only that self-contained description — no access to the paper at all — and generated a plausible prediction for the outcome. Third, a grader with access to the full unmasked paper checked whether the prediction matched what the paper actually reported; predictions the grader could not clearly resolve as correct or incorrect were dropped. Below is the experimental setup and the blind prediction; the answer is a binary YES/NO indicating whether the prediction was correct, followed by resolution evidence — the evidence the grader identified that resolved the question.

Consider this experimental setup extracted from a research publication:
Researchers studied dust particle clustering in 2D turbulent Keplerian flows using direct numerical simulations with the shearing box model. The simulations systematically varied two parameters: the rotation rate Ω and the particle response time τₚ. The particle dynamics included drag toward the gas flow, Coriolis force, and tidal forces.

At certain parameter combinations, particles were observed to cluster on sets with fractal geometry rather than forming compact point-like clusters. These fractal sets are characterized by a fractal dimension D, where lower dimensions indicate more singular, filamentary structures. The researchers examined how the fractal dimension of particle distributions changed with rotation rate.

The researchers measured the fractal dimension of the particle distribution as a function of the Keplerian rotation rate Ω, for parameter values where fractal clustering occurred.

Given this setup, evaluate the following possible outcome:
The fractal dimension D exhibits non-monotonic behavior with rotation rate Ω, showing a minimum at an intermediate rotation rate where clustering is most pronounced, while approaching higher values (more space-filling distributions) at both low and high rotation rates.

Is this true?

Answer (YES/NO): NO